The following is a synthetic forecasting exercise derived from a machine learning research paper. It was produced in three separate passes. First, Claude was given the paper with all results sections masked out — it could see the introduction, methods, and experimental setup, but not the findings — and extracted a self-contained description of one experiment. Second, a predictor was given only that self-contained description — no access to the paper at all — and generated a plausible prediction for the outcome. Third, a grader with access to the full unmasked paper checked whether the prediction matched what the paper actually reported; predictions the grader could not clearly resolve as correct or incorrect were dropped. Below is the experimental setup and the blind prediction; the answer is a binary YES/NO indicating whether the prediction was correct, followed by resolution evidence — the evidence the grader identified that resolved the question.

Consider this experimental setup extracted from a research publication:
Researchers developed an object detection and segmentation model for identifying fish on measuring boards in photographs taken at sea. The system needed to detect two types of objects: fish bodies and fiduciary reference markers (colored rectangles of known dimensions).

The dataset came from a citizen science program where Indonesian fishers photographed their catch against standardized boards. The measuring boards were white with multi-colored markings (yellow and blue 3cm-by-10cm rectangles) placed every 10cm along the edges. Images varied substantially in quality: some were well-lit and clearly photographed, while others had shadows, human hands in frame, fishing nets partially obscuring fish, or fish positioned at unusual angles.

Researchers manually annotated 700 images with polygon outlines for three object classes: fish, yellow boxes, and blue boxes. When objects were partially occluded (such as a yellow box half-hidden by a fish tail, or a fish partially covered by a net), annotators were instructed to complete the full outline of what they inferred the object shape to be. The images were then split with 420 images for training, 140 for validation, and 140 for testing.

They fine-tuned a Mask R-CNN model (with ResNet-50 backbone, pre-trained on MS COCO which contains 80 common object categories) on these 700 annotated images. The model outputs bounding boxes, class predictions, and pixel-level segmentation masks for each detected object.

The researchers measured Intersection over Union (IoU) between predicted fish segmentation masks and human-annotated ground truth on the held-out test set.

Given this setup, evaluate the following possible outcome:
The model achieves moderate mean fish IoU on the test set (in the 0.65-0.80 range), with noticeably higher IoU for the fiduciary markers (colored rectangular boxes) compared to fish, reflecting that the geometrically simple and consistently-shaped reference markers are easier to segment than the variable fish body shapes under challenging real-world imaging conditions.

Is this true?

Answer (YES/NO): NO